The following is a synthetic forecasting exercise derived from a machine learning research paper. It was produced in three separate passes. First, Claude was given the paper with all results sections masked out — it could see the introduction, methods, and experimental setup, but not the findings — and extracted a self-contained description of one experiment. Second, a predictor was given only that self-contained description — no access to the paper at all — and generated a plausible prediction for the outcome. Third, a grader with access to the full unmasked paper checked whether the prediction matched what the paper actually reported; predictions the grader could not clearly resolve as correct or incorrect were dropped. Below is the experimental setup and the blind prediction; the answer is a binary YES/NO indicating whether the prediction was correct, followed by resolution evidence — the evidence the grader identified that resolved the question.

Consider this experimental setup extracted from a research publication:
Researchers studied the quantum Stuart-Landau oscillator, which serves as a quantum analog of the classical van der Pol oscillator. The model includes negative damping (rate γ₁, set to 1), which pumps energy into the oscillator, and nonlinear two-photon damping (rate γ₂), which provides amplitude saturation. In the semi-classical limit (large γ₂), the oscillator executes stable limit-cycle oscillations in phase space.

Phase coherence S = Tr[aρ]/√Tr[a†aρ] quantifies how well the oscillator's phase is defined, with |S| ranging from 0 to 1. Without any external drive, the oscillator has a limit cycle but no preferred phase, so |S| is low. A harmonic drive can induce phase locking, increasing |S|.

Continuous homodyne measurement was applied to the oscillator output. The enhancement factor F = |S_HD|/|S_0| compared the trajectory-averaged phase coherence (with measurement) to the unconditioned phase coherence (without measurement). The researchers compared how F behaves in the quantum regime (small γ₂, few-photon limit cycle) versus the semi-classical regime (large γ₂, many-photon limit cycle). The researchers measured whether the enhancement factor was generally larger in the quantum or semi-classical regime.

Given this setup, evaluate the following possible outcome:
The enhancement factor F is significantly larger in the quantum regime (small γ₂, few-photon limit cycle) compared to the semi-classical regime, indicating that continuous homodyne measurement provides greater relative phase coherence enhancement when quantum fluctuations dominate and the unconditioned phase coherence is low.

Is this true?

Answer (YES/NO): NO